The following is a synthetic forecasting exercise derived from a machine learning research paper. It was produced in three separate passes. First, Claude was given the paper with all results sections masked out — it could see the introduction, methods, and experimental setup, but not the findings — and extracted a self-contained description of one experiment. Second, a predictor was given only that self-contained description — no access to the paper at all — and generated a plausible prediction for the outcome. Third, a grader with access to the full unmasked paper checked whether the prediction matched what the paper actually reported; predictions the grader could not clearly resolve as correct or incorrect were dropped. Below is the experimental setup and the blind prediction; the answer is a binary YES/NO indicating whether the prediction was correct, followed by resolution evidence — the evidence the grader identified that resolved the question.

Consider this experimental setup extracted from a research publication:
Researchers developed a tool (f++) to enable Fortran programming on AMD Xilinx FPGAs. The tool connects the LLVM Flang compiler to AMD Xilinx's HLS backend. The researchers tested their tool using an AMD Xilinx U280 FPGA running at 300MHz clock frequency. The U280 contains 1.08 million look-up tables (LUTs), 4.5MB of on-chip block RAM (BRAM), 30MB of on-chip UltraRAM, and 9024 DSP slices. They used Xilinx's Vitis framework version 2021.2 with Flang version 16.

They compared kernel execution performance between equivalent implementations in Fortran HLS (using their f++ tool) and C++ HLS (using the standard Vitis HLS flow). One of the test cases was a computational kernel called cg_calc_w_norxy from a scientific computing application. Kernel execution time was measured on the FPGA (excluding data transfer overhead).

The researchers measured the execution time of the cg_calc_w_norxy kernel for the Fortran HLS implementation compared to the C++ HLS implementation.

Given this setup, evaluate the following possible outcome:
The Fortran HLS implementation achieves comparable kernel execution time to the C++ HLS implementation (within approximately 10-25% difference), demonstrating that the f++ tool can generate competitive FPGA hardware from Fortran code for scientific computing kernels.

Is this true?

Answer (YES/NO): YES